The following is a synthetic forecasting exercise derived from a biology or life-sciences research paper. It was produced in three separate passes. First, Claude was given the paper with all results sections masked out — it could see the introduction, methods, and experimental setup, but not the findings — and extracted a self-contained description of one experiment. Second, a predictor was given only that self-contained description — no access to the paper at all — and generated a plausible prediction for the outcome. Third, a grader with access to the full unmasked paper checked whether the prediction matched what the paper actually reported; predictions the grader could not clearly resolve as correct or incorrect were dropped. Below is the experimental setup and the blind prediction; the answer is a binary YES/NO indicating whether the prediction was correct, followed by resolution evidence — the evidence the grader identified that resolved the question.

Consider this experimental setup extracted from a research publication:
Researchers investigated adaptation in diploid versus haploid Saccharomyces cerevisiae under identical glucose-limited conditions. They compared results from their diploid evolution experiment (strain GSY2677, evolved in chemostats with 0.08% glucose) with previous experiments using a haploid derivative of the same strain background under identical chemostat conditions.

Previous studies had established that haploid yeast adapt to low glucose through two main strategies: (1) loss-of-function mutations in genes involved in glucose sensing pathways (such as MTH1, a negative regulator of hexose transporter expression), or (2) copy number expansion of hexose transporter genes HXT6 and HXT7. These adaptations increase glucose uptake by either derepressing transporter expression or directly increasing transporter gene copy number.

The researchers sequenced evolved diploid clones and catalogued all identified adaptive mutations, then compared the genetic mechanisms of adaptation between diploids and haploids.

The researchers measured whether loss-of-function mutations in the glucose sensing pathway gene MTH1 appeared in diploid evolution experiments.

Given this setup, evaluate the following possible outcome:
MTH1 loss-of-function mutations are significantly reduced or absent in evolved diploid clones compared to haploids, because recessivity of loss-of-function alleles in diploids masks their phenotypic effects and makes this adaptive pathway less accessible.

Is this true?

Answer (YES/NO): YES